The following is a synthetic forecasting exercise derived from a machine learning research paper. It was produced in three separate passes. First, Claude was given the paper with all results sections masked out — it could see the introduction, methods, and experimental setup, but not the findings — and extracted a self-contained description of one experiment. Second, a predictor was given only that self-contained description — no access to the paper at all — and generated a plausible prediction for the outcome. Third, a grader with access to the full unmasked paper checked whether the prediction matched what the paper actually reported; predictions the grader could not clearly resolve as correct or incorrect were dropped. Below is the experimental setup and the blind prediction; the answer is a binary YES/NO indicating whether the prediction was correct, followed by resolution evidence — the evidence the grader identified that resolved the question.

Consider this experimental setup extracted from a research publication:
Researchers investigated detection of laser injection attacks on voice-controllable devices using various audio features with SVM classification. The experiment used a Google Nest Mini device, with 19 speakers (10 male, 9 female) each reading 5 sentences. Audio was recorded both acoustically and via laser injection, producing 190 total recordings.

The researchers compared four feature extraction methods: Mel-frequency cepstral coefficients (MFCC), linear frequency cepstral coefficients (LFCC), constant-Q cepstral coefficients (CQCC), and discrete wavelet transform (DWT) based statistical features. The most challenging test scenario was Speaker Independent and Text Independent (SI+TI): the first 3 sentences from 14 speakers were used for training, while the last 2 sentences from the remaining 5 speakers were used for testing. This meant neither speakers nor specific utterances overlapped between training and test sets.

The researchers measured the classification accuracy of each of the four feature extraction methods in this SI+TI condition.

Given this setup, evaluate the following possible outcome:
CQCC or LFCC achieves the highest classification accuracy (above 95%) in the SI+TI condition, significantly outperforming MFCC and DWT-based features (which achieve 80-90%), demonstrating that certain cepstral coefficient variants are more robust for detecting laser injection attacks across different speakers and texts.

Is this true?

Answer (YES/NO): NO